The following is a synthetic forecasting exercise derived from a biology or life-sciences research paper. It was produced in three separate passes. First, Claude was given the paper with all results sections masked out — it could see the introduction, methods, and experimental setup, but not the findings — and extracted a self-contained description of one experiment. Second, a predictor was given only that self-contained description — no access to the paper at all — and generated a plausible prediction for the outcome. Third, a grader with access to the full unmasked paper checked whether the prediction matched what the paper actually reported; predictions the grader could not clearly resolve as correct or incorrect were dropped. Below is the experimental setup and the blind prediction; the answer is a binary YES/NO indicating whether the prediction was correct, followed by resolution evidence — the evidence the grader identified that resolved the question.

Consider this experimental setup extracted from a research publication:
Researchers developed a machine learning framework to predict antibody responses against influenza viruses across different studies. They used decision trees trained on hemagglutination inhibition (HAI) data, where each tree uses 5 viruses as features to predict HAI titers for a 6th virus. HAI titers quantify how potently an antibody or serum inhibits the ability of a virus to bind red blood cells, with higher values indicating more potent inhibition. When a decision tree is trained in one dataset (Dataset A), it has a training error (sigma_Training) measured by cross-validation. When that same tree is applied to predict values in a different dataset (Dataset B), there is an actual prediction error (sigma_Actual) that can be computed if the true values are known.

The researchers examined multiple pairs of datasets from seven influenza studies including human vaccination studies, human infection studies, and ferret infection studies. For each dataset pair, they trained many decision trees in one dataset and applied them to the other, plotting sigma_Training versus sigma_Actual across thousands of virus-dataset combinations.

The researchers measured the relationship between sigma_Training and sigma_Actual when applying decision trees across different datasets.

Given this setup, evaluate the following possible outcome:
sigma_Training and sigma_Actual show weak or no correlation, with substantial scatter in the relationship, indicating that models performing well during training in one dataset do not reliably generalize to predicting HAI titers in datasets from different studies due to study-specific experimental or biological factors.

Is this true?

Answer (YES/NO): NO